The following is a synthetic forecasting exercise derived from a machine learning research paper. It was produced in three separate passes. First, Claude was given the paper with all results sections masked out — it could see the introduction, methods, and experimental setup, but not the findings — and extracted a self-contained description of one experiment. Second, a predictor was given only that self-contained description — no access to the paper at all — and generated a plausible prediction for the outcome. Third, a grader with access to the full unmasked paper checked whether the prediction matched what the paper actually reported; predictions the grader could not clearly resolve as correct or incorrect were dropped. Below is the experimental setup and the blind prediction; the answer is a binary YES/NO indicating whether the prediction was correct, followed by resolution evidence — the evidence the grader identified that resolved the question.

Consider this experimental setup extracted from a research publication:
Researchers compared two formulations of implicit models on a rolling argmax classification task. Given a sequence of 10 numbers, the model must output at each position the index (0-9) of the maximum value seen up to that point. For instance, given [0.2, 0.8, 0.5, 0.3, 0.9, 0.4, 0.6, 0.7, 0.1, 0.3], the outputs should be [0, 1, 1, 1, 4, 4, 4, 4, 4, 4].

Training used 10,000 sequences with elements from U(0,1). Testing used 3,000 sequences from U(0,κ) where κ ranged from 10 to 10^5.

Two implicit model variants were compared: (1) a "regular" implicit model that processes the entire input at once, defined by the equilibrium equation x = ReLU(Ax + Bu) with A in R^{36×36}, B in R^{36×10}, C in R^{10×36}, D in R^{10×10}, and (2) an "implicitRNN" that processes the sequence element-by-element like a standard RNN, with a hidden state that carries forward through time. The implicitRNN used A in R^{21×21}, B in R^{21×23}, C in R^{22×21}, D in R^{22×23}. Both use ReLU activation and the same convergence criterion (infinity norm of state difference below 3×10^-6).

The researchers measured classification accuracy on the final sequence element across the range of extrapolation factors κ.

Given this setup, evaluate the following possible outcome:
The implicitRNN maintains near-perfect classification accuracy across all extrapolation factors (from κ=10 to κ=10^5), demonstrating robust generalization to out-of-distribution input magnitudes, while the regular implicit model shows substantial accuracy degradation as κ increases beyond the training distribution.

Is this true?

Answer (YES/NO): NO